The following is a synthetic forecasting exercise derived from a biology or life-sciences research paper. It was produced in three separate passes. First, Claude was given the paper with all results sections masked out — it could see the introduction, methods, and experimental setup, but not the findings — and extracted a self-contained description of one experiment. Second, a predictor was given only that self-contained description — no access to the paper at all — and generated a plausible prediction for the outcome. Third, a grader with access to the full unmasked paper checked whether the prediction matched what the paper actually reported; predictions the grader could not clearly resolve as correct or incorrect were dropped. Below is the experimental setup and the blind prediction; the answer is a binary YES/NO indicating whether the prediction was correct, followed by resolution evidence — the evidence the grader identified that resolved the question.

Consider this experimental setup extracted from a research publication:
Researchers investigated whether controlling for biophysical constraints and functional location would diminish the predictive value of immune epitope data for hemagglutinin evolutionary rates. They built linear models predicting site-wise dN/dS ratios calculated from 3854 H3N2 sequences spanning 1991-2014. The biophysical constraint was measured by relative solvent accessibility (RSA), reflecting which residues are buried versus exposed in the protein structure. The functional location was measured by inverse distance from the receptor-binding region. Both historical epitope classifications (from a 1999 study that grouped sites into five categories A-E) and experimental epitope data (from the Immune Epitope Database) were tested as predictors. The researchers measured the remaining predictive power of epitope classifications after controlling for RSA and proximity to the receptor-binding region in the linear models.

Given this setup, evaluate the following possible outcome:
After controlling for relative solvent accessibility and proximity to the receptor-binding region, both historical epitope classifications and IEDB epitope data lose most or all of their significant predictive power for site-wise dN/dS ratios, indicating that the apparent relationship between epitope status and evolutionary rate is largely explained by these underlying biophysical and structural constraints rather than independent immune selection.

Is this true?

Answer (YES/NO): YES